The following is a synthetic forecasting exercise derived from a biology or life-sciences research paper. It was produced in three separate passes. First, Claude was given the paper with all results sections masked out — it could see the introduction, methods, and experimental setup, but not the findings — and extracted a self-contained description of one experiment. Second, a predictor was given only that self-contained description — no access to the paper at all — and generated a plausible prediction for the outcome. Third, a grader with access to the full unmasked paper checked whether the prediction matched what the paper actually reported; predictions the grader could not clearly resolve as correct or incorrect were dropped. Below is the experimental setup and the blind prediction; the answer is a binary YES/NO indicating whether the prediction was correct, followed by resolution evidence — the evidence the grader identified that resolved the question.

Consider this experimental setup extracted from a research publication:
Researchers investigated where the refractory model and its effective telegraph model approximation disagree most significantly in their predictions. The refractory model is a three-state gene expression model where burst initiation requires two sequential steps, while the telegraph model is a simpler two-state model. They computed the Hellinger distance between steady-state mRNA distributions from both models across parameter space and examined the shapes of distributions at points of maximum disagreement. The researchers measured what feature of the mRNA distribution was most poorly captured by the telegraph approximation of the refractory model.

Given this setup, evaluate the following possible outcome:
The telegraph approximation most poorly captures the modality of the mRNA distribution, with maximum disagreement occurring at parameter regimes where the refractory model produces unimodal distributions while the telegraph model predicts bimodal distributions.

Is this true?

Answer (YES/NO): NO